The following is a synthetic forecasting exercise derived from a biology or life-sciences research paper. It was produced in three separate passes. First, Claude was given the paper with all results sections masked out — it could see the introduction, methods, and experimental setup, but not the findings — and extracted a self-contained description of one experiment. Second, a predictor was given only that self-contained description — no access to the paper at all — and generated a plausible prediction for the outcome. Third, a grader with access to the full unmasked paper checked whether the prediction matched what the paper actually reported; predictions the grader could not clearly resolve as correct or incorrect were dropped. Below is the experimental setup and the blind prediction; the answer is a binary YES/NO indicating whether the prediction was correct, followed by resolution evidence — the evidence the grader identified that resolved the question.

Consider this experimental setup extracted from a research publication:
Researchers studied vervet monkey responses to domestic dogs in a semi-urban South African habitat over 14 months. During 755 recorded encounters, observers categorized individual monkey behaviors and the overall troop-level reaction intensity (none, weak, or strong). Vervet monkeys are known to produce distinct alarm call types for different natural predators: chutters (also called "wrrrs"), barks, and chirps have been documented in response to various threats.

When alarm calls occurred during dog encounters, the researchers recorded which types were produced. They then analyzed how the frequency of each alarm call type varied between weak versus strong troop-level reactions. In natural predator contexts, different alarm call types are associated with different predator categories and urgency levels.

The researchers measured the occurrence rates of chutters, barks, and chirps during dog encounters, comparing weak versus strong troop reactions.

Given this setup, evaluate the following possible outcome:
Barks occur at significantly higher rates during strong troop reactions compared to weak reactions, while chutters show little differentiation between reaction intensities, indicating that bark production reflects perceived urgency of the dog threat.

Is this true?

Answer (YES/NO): YES